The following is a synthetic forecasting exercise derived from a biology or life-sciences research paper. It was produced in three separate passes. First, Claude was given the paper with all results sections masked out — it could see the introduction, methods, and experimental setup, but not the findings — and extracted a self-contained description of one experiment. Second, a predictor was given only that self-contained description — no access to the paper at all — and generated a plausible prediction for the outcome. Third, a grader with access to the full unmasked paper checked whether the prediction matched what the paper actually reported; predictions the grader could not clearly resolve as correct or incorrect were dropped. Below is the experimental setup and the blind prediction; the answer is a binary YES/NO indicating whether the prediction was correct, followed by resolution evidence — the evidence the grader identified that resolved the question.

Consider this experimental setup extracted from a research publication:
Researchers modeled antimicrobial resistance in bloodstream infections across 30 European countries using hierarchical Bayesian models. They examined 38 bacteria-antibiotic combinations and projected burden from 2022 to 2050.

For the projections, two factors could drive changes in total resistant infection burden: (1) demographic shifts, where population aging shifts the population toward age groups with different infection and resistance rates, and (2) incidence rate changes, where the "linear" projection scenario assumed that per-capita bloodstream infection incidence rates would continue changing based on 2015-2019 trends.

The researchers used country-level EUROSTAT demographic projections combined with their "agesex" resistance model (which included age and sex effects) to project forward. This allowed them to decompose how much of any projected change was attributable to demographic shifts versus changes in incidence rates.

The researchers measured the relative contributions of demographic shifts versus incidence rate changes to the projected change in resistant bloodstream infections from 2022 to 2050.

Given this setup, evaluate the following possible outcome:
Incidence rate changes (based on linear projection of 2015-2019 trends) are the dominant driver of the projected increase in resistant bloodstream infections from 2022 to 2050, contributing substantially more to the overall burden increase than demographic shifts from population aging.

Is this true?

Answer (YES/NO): YES